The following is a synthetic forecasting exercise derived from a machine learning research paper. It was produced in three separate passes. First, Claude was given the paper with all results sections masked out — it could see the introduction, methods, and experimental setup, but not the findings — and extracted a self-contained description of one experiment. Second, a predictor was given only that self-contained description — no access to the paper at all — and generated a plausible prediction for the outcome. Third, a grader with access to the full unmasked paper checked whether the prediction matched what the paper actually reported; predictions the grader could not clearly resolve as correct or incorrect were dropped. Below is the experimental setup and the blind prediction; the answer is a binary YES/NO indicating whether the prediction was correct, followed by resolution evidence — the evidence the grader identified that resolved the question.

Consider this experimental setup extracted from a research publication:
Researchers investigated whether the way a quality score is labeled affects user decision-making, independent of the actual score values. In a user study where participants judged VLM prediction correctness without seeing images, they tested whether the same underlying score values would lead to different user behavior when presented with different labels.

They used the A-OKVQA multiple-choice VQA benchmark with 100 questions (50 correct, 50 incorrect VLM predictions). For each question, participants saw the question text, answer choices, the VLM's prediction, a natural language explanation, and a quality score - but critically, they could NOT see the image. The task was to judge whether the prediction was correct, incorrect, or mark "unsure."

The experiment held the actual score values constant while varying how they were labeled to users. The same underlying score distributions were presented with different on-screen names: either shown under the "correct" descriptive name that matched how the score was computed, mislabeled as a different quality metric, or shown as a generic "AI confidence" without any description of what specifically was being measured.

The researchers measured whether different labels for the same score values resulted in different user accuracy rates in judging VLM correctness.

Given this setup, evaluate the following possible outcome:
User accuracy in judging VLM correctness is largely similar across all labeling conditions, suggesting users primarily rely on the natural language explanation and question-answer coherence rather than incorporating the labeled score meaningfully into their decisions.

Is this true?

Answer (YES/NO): NO